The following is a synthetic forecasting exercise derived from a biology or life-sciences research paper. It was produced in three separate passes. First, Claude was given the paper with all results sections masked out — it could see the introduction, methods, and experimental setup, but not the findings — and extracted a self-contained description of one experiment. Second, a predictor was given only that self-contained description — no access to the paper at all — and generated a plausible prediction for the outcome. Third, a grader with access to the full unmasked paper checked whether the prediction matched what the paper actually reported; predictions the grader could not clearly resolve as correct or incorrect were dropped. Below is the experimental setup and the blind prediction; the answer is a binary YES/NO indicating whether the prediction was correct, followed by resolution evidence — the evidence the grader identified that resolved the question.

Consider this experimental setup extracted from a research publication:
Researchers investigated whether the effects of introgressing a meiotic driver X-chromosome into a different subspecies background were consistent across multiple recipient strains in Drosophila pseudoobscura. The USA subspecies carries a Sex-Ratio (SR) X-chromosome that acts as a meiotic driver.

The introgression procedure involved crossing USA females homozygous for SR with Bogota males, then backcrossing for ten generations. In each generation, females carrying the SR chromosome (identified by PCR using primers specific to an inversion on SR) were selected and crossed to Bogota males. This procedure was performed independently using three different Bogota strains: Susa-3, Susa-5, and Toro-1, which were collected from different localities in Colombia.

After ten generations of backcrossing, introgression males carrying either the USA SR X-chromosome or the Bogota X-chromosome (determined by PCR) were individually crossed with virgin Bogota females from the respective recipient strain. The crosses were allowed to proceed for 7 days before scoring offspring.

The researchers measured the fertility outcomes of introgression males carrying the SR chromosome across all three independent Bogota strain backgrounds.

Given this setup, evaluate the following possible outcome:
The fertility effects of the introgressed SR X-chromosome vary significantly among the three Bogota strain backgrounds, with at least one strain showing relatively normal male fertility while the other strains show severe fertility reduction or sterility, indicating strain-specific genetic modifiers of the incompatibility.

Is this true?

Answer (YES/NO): NO